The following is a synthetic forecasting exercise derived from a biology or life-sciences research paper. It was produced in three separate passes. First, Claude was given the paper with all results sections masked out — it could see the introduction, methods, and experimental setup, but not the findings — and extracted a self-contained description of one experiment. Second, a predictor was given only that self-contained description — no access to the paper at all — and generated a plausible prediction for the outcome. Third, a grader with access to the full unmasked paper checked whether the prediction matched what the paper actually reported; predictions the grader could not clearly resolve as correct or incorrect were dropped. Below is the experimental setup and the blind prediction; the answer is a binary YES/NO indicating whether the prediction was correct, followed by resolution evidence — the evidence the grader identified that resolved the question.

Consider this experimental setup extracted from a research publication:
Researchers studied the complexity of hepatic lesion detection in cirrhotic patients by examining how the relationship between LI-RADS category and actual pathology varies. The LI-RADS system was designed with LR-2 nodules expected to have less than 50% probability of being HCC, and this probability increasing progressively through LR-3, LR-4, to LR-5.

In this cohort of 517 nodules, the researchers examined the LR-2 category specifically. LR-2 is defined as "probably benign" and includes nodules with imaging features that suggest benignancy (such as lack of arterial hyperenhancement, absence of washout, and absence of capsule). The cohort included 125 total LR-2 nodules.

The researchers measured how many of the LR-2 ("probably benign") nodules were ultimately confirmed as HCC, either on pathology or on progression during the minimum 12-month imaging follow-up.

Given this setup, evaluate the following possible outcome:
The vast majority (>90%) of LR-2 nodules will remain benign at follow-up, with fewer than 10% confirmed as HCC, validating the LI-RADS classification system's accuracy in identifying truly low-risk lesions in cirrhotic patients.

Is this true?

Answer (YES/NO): YES